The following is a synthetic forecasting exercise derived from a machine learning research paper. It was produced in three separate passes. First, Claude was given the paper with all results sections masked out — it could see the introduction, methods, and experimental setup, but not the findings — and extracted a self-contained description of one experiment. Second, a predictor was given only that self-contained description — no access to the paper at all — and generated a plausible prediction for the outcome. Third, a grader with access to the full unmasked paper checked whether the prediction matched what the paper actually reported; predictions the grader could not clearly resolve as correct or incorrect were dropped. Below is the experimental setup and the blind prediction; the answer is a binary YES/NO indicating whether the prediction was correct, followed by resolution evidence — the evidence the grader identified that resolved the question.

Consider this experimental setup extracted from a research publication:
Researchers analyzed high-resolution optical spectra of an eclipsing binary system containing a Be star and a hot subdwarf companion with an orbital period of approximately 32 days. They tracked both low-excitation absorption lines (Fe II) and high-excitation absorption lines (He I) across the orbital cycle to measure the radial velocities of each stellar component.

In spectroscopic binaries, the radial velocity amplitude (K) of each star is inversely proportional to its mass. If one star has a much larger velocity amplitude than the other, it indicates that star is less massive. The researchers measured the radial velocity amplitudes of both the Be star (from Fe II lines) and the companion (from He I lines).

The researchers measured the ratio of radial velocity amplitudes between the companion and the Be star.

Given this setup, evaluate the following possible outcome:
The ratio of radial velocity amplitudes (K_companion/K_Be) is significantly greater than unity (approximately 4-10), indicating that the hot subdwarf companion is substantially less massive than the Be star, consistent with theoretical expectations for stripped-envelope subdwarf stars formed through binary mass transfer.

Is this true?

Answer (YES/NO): YES